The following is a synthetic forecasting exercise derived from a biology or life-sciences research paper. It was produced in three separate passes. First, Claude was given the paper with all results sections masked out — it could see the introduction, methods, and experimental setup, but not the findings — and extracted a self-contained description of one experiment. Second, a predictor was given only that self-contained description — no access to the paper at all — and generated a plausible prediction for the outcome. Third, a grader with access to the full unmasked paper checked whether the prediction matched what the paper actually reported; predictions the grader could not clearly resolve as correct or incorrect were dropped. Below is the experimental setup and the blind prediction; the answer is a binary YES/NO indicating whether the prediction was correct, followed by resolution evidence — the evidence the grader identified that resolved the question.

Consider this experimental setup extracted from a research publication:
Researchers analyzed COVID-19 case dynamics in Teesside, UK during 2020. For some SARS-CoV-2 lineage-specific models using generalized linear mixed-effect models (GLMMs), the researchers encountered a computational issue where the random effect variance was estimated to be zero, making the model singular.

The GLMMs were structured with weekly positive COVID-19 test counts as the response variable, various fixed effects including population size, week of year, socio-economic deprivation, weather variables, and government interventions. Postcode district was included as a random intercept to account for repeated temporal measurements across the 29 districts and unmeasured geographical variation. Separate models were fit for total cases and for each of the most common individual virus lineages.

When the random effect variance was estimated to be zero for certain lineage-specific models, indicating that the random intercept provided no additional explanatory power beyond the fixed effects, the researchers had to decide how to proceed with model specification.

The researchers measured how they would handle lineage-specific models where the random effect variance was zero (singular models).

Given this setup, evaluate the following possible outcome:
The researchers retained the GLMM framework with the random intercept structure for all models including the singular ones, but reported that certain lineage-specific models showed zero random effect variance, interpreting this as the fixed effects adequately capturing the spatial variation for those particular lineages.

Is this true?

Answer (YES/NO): NO